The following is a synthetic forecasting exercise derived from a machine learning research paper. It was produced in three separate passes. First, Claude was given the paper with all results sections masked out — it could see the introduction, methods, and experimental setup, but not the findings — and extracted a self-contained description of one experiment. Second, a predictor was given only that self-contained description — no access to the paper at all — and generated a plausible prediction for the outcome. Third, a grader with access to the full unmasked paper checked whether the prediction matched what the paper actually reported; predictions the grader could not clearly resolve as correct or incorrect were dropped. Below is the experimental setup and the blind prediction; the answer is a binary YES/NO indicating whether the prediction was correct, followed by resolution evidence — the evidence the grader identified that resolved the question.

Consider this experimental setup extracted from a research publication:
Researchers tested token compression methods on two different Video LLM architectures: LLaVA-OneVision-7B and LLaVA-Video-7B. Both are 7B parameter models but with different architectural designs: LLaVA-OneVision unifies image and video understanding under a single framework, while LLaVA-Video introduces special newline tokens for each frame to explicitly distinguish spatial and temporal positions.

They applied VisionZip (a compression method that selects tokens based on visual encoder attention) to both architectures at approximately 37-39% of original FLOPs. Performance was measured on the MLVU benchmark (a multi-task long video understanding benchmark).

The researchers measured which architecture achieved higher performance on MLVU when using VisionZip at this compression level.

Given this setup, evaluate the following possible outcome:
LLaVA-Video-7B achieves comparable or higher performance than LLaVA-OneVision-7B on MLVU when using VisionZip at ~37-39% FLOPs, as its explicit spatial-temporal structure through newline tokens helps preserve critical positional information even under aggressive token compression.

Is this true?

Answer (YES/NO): NO